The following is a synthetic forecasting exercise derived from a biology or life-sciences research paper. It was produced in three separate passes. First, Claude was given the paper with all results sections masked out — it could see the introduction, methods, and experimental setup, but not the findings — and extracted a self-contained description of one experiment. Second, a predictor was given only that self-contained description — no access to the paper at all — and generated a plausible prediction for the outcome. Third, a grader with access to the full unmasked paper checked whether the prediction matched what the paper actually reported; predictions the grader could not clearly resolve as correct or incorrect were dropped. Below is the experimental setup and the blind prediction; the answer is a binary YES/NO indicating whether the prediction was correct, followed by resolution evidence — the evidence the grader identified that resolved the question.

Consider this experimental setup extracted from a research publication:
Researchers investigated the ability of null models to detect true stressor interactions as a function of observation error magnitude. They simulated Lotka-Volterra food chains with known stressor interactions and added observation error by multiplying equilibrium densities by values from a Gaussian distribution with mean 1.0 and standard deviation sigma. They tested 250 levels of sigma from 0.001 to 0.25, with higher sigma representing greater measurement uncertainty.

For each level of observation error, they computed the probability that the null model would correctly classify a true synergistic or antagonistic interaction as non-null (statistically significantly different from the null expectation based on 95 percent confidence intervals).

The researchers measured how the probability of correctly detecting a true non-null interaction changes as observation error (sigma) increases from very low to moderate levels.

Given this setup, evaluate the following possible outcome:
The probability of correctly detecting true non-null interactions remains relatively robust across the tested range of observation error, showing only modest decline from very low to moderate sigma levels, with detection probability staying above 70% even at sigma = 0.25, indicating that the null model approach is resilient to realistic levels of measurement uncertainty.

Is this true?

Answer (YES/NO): NO